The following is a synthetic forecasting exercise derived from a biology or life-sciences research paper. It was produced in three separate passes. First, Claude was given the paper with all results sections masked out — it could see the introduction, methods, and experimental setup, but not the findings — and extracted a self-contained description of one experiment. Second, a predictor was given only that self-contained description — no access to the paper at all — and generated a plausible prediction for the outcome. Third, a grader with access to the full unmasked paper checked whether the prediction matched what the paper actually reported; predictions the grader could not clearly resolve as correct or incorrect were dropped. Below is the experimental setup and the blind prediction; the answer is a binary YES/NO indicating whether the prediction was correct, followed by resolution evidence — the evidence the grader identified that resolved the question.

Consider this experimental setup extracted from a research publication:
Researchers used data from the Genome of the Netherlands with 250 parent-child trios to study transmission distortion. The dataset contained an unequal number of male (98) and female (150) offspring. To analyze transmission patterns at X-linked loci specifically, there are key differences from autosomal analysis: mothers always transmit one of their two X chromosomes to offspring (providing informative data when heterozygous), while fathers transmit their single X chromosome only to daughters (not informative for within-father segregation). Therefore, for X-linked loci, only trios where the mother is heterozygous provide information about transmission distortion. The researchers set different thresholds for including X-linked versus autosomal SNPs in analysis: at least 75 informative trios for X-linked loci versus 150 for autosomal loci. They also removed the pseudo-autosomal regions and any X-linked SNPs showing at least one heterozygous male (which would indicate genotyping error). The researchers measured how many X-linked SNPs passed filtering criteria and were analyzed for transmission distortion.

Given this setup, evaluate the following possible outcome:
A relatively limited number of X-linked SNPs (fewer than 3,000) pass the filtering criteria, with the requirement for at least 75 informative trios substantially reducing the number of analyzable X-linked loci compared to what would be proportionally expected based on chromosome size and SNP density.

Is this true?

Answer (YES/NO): NO